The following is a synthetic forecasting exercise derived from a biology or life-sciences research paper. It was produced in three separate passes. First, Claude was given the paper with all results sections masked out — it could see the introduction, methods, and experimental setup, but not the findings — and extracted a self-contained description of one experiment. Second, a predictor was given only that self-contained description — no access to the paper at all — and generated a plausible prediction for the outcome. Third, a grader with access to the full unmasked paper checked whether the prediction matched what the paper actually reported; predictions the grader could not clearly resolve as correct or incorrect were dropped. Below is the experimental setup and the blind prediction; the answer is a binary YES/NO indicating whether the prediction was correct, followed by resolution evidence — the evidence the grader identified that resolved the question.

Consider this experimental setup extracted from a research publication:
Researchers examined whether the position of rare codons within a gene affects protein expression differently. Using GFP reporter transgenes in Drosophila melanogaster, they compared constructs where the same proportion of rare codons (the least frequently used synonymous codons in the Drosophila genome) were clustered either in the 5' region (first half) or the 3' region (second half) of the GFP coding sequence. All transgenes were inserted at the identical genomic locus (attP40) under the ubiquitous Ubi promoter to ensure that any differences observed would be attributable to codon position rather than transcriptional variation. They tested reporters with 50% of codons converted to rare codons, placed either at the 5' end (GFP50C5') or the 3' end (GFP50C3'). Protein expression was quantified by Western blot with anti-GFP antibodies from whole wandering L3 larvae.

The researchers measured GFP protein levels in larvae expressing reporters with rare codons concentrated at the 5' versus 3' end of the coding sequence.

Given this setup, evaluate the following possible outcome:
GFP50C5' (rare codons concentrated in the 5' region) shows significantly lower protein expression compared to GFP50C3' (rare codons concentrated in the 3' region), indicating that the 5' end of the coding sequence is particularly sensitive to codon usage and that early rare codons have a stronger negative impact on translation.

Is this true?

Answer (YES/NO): NO